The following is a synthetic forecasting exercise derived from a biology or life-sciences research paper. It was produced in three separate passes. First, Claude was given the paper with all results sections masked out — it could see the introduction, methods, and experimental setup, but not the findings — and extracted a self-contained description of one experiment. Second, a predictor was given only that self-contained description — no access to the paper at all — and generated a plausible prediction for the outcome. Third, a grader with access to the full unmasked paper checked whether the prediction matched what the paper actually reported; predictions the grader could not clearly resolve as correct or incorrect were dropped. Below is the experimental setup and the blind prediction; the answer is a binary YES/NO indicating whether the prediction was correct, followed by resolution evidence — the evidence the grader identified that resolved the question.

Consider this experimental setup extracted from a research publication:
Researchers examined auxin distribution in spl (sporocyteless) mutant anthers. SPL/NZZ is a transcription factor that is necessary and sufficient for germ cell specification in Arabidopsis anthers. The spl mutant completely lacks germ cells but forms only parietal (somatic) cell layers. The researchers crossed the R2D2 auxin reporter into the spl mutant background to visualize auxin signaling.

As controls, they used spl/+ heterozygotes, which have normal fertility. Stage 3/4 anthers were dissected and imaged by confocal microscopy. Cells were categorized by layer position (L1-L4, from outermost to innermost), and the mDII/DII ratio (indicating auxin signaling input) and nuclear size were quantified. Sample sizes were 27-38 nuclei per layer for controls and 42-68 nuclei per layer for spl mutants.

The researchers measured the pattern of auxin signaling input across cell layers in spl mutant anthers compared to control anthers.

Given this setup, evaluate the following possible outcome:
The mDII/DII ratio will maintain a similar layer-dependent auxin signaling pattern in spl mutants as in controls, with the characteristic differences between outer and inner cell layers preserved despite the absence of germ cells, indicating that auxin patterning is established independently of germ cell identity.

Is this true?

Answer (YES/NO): NO